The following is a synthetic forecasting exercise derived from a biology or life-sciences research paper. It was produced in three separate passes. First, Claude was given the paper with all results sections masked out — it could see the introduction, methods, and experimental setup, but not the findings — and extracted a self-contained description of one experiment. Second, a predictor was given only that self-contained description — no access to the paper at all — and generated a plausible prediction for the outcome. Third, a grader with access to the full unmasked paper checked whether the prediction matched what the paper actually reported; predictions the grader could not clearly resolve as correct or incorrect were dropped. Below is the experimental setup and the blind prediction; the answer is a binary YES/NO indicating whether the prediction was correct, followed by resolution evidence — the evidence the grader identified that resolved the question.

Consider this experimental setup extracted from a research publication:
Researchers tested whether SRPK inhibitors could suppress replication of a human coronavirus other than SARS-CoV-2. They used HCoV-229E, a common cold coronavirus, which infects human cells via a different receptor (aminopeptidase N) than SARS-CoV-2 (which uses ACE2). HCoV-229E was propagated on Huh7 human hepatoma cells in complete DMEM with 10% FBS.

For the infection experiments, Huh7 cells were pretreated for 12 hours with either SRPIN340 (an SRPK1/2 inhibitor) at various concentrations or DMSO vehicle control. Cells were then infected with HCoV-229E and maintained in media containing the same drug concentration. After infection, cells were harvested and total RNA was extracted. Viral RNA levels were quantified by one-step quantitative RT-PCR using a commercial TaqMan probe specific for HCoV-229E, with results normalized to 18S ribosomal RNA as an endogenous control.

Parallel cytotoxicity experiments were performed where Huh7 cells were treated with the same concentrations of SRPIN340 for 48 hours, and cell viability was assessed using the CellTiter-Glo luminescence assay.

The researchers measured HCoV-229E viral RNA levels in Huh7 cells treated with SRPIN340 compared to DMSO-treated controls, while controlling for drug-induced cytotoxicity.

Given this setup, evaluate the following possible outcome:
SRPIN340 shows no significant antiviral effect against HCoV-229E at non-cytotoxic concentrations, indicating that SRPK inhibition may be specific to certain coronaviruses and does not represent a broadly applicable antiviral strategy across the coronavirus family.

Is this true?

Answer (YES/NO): NO